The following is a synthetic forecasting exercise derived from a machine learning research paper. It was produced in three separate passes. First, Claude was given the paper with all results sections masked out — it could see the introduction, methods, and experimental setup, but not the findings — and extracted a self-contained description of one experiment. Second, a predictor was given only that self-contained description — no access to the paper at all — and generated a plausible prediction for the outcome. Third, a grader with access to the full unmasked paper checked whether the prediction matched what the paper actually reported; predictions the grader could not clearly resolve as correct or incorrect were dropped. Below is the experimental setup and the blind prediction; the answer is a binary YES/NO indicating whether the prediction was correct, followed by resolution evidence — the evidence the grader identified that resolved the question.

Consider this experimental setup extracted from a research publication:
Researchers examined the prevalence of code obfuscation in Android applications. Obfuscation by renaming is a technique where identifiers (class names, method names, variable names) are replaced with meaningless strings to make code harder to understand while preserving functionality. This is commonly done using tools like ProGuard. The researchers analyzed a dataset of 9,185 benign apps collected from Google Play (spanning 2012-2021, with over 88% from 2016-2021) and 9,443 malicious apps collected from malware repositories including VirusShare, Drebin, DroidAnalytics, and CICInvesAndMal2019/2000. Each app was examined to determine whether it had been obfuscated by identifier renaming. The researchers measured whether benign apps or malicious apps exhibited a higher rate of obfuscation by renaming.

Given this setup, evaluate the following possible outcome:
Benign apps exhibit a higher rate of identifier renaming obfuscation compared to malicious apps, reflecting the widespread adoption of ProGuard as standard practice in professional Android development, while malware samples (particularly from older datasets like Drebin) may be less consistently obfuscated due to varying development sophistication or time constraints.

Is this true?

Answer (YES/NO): YES